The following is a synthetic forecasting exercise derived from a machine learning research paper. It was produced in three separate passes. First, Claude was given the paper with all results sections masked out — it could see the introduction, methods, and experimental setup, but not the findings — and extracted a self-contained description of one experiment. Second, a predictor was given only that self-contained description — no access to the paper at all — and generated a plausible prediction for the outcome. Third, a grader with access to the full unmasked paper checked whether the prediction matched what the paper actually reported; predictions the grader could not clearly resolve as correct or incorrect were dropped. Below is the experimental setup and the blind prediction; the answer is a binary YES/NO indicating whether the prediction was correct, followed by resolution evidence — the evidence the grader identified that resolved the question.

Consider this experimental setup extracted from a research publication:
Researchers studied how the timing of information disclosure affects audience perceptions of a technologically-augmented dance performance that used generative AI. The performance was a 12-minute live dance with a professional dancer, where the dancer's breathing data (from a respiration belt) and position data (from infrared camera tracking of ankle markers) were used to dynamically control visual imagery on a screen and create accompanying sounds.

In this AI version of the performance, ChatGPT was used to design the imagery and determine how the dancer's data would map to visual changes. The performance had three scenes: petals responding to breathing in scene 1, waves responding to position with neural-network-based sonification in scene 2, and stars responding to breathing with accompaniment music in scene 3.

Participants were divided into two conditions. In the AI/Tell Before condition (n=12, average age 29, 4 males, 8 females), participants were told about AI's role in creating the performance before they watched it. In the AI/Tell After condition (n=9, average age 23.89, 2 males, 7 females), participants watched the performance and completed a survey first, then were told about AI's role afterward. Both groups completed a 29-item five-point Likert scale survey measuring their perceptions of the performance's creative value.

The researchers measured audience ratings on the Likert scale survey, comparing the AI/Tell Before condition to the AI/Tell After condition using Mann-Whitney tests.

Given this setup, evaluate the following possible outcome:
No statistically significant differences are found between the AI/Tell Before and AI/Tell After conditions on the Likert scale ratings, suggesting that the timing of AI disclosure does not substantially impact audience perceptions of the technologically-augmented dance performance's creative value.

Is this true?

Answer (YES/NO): NO